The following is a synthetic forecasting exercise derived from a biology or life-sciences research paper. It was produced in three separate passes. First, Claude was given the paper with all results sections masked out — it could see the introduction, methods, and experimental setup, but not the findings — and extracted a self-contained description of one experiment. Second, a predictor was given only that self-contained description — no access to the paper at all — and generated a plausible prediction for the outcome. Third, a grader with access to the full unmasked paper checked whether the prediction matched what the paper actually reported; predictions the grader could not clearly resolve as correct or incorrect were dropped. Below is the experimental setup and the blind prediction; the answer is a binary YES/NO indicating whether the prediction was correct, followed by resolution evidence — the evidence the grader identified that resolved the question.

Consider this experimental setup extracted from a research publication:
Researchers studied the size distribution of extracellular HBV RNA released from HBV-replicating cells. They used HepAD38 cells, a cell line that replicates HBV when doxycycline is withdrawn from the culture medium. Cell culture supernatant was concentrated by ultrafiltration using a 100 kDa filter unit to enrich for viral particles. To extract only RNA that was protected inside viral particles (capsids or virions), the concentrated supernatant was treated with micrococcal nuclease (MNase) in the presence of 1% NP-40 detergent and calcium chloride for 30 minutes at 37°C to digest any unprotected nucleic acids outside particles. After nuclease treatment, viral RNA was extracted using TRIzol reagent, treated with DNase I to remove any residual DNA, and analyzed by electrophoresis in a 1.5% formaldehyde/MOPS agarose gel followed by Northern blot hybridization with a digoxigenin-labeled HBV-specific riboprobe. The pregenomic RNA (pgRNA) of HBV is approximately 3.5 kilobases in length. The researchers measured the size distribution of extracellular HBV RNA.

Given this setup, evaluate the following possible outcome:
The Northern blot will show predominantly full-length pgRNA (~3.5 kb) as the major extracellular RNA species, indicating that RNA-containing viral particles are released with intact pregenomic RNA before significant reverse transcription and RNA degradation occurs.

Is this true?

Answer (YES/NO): NO